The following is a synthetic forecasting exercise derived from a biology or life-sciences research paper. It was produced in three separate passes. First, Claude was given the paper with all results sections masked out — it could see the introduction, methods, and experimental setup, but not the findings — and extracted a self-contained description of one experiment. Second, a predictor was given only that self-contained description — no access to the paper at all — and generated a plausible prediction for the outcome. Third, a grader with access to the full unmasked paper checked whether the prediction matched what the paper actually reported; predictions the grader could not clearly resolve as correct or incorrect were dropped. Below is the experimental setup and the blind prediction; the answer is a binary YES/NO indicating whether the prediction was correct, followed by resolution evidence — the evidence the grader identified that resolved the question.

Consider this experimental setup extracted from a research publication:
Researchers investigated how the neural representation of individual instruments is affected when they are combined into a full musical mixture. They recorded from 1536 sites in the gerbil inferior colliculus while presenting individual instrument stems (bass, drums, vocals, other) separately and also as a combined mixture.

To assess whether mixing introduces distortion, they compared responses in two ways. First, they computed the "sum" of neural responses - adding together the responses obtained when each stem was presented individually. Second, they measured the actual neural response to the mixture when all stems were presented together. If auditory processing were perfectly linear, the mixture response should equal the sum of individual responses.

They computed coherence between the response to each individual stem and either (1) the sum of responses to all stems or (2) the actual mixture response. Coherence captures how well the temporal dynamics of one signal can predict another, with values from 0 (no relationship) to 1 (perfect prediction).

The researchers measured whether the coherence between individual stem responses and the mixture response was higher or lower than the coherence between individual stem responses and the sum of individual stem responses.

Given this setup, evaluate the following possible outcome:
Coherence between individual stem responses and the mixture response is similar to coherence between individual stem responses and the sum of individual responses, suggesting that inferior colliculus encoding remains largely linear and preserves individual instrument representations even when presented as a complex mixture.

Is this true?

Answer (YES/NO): NO